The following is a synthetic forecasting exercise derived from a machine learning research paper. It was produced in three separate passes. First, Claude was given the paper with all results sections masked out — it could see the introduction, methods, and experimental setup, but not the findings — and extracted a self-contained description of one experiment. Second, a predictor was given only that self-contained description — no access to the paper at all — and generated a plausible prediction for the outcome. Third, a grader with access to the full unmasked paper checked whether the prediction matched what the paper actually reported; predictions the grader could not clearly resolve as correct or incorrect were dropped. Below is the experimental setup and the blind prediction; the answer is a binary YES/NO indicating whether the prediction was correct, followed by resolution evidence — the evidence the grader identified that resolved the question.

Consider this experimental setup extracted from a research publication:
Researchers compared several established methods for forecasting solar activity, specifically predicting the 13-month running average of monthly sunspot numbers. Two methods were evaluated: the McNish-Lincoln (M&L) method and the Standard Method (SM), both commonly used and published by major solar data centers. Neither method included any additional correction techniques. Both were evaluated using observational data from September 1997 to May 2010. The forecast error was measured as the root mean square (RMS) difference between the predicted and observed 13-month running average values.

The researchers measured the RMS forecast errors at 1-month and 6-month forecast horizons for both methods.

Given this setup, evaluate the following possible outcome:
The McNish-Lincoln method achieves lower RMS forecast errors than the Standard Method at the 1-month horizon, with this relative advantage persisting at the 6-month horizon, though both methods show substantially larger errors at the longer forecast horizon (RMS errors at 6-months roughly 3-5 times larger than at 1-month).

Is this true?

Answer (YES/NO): NO